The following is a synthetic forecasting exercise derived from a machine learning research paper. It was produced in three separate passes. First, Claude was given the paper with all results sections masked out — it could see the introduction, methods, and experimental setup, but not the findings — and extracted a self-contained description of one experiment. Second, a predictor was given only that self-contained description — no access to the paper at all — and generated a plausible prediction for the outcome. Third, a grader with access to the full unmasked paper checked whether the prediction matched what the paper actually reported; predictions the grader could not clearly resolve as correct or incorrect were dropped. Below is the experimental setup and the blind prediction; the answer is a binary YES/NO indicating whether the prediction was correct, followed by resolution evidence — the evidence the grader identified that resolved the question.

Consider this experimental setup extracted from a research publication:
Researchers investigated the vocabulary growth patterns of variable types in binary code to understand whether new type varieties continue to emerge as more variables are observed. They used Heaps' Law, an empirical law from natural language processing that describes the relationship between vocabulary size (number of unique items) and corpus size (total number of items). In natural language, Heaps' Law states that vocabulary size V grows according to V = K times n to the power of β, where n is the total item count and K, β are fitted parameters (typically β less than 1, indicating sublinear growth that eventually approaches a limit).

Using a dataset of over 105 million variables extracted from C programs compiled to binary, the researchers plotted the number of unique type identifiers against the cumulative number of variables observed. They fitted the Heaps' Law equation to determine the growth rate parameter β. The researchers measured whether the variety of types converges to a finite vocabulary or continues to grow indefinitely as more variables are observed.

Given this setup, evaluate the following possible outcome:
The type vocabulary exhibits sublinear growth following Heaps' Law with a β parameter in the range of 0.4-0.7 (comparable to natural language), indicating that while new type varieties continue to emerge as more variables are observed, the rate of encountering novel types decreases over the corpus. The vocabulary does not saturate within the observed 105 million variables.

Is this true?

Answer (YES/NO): YES